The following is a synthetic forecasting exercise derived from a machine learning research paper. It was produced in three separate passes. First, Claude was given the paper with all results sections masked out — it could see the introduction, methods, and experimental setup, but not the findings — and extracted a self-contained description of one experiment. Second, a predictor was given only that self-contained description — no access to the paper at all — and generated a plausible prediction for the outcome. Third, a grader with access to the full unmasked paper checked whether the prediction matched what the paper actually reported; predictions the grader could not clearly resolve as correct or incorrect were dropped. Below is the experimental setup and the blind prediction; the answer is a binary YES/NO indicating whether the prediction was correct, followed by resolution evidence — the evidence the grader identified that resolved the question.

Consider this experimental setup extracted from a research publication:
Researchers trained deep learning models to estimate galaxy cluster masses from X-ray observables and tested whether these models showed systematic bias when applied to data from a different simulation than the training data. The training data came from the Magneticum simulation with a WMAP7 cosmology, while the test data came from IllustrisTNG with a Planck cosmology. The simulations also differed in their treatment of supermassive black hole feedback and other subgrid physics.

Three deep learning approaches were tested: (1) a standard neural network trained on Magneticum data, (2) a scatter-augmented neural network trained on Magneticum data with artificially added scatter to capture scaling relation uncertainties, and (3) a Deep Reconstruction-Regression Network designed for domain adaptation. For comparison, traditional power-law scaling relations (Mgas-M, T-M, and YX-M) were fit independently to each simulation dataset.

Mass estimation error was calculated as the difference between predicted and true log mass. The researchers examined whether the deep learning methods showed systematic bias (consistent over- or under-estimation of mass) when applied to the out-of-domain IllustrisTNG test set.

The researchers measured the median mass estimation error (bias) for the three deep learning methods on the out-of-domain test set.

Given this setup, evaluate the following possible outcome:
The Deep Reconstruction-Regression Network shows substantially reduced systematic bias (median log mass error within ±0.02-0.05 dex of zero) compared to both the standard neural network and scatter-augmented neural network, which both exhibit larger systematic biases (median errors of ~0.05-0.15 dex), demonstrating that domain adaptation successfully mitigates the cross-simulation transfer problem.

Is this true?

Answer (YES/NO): NO